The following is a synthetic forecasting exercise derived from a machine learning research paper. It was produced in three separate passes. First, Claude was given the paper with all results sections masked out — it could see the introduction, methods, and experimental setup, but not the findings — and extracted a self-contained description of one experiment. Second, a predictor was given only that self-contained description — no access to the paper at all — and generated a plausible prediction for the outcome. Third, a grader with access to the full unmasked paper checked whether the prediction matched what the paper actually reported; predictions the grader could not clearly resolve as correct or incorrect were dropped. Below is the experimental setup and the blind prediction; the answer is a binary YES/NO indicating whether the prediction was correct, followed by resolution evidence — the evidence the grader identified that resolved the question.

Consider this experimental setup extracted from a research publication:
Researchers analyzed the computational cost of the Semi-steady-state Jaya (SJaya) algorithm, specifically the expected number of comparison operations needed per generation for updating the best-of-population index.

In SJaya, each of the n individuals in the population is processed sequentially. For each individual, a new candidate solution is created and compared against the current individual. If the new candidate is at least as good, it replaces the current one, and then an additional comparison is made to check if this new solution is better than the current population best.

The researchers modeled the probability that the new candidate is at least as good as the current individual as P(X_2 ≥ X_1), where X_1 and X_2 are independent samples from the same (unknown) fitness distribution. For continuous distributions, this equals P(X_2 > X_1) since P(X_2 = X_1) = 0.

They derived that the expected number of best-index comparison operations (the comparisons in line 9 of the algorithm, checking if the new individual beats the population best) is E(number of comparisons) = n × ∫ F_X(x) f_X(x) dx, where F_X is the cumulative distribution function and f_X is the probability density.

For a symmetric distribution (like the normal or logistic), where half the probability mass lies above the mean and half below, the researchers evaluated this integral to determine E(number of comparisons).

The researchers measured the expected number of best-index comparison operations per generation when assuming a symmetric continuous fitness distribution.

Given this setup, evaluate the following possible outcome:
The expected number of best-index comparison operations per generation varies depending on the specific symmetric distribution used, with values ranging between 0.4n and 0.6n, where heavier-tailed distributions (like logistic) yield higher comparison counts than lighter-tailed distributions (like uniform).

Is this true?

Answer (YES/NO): NO